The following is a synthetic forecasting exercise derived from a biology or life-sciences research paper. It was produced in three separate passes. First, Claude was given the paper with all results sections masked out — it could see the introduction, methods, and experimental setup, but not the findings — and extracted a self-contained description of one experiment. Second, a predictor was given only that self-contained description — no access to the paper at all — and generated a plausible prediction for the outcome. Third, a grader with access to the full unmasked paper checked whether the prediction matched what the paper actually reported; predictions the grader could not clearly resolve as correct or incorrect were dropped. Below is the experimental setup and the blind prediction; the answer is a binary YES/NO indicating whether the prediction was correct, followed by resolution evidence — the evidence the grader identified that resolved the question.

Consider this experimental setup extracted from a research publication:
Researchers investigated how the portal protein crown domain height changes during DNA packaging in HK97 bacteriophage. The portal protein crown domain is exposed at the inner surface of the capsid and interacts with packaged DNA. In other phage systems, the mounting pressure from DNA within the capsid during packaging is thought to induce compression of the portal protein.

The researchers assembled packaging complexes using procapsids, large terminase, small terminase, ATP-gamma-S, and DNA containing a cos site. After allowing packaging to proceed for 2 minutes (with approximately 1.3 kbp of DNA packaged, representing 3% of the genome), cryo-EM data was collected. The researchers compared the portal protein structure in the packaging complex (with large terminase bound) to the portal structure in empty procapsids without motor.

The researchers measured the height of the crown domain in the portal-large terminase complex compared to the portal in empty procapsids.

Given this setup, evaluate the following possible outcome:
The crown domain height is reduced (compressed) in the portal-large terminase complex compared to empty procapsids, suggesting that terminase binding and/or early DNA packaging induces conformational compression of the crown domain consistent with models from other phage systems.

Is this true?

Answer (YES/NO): YES